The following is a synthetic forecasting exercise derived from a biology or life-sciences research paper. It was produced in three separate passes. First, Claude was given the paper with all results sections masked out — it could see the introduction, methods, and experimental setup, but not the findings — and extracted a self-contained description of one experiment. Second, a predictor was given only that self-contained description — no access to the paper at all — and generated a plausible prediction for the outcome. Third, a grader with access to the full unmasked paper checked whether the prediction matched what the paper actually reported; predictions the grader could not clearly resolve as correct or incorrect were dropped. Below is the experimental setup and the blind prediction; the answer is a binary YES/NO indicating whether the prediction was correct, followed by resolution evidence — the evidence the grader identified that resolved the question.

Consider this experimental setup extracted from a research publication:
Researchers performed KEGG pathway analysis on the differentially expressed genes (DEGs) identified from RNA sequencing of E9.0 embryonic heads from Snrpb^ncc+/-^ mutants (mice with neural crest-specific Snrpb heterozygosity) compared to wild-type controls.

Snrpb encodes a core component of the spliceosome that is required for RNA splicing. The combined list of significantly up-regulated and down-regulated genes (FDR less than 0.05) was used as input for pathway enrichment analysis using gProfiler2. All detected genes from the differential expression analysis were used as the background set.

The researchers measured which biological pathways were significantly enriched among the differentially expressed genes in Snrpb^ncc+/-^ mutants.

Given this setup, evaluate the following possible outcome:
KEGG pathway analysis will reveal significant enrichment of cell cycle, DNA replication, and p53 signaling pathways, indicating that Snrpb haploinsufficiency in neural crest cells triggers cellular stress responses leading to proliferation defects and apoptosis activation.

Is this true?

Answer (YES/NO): NO